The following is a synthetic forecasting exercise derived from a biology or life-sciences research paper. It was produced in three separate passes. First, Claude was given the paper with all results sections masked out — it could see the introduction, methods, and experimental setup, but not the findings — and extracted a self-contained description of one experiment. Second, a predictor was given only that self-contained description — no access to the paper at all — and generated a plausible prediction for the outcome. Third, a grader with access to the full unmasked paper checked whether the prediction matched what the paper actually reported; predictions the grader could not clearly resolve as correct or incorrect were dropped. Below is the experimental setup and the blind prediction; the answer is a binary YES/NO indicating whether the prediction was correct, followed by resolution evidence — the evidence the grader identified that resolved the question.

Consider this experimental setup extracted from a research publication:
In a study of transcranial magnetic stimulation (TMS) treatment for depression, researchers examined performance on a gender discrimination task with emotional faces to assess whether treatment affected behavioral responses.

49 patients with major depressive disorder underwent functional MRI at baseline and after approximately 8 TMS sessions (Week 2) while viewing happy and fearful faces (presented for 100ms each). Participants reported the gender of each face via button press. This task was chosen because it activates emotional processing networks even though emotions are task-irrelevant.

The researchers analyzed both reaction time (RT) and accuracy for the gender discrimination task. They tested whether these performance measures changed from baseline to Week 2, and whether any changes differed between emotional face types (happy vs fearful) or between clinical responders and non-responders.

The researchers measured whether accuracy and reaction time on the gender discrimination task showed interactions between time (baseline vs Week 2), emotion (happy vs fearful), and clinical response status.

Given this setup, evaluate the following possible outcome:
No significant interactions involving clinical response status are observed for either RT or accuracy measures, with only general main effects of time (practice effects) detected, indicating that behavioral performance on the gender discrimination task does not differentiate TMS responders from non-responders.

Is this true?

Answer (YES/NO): NO